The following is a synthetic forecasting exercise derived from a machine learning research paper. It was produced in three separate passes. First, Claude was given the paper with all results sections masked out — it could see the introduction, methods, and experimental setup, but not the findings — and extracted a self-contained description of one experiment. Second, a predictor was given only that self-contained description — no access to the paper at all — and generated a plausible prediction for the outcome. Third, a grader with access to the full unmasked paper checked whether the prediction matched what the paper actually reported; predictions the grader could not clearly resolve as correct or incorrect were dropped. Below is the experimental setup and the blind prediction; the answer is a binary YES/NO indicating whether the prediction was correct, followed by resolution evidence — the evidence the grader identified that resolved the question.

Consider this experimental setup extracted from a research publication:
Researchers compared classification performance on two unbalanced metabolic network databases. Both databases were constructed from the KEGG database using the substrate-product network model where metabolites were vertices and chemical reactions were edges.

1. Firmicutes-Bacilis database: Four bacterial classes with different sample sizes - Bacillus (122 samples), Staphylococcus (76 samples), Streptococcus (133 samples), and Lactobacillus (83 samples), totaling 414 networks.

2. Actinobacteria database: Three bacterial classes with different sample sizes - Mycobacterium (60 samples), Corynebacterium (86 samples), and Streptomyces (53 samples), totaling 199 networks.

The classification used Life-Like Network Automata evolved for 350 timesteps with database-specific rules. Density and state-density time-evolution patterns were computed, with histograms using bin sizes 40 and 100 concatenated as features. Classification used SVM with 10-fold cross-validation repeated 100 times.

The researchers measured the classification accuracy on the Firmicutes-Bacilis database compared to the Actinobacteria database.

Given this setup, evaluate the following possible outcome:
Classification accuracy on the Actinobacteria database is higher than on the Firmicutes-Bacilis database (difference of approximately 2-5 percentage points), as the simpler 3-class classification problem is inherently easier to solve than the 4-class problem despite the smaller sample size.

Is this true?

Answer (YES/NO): NO